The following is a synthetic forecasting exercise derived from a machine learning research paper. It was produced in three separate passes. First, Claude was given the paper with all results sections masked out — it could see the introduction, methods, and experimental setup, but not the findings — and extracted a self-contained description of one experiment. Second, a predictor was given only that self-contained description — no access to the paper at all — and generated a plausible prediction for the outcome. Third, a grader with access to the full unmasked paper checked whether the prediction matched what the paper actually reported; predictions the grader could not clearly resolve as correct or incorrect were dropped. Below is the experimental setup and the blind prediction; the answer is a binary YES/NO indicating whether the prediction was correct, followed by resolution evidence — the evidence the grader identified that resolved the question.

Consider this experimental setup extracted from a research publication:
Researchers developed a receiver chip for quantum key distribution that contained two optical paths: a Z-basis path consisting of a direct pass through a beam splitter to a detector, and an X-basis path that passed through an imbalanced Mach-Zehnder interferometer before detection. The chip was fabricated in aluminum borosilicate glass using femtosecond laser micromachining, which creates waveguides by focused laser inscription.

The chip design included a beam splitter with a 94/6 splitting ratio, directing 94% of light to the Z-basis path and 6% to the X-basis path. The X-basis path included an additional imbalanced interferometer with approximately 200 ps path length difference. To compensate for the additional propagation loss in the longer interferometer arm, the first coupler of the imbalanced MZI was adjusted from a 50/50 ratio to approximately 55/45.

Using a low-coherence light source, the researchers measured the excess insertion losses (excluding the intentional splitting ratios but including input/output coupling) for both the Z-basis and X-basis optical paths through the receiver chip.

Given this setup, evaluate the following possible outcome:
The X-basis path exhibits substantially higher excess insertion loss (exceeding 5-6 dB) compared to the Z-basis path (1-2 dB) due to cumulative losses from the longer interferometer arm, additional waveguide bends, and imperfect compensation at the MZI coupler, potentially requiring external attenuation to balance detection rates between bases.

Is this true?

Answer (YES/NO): NO